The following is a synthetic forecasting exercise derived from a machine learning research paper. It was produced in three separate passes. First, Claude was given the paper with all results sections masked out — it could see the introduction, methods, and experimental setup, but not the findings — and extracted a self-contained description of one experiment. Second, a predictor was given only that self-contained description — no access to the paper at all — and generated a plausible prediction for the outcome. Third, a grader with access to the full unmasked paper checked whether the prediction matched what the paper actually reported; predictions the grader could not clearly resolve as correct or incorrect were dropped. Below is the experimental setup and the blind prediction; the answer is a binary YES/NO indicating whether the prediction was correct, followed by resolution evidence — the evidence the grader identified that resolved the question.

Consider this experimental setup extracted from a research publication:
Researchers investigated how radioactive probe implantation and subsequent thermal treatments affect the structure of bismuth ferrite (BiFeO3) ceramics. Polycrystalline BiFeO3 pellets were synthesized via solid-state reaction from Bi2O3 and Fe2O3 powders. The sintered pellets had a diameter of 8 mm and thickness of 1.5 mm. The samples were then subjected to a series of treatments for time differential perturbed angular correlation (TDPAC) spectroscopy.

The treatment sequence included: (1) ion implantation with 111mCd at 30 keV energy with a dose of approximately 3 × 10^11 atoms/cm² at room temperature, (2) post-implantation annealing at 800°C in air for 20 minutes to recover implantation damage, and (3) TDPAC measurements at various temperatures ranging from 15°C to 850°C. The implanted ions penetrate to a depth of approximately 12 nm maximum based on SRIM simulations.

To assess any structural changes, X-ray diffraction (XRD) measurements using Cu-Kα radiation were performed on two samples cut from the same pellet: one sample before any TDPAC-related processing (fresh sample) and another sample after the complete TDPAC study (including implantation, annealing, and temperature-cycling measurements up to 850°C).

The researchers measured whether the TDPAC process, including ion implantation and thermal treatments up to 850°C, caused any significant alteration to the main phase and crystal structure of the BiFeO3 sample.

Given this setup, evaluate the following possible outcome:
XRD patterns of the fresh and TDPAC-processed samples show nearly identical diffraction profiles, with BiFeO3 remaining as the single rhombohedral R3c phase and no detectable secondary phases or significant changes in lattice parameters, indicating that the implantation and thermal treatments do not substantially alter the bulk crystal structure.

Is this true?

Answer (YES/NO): YES